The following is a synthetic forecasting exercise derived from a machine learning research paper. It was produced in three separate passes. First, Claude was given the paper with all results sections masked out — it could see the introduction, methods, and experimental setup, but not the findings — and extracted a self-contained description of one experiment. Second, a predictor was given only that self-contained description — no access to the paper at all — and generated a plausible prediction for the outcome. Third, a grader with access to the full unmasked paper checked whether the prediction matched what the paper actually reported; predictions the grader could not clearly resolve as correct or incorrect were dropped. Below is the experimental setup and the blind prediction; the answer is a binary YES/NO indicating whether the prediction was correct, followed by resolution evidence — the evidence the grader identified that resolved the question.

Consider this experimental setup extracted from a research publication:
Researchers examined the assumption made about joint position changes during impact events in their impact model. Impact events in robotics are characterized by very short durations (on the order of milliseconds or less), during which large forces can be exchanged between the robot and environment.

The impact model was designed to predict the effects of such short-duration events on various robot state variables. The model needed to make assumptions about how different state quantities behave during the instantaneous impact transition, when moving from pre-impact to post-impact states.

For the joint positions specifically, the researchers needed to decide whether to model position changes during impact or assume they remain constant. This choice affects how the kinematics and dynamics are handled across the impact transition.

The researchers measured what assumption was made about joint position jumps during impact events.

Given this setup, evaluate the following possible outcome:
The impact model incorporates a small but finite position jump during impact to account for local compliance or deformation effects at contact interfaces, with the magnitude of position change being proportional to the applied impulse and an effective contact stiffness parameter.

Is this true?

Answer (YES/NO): NO